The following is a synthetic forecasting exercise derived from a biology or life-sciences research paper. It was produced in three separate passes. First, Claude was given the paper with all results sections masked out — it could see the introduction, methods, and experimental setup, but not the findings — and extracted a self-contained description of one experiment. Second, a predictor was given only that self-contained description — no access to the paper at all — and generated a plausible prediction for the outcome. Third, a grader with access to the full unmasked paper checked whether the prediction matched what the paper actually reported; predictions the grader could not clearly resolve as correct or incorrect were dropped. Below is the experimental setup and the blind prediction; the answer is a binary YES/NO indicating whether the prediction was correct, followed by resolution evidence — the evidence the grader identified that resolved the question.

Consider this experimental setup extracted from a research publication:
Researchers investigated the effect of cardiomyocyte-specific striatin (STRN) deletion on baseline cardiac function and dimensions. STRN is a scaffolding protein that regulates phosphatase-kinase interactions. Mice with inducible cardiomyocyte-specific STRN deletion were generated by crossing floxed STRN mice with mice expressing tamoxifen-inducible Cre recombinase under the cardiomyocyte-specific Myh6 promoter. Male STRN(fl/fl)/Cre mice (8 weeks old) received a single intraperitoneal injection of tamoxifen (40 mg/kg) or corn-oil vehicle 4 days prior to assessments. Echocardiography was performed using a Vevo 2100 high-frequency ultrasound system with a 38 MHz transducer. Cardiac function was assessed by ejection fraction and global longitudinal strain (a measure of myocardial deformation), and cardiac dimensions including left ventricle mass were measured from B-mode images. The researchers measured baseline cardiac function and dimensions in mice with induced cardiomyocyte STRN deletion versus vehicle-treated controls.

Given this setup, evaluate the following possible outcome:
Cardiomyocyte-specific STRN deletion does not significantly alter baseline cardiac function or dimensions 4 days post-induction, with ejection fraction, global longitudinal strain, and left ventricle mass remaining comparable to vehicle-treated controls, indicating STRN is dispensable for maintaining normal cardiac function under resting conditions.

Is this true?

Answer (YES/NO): YES